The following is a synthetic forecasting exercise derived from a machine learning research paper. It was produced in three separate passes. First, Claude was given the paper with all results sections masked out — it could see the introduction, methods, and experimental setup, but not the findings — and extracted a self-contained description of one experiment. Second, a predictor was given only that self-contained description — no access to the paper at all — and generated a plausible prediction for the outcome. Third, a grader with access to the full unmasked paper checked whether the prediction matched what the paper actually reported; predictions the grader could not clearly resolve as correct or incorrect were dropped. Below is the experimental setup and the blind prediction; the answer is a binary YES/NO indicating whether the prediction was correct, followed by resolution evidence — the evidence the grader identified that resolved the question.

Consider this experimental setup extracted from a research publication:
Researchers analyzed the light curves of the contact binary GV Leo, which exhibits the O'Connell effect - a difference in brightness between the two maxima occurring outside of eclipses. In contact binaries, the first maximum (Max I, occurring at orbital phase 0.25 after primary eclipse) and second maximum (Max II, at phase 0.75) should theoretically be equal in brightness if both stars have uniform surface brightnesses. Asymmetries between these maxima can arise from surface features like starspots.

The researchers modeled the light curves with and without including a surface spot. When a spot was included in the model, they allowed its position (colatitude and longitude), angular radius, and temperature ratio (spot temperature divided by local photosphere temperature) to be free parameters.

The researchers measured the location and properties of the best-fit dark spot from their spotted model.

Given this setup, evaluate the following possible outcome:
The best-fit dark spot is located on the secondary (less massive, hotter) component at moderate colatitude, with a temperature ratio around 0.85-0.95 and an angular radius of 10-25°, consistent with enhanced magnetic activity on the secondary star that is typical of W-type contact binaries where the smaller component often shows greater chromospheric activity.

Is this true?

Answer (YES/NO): NO